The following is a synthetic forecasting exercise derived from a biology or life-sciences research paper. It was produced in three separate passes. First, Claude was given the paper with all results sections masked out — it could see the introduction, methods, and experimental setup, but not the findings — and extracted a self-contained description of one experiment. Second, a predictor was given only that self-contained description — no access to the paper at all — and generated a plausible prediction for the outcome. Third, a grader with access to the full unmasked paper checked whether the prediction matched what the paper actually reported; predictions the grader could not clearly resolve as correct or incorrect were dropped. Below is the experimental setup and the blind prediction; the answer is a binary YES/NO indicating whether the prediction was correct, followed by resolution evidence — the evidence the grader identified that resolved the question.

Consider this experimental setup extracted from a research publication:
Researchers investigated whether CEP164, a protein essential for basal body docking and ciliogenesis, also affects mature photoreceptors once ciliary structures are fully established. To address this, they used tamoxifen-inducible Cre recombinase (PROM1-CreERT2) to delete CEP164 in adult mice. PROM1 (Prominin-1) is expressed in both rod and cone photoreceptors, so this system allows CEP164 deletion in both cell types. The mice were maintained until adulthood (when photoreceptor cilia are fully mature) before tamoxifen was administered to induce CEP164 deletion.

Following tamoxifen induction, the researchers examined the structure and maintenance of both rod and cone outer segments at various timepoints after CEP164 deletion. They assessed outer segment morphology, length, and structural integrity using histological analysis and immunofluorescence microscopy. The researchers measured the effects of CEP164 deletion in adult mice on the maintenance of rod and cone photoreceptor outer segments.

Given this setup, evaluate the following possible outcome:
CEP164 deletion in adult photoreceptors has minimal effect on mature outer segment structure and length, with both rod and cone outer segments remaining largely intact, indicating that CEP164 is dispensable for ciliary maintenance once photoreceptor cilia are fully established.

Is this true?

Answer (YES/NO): NO